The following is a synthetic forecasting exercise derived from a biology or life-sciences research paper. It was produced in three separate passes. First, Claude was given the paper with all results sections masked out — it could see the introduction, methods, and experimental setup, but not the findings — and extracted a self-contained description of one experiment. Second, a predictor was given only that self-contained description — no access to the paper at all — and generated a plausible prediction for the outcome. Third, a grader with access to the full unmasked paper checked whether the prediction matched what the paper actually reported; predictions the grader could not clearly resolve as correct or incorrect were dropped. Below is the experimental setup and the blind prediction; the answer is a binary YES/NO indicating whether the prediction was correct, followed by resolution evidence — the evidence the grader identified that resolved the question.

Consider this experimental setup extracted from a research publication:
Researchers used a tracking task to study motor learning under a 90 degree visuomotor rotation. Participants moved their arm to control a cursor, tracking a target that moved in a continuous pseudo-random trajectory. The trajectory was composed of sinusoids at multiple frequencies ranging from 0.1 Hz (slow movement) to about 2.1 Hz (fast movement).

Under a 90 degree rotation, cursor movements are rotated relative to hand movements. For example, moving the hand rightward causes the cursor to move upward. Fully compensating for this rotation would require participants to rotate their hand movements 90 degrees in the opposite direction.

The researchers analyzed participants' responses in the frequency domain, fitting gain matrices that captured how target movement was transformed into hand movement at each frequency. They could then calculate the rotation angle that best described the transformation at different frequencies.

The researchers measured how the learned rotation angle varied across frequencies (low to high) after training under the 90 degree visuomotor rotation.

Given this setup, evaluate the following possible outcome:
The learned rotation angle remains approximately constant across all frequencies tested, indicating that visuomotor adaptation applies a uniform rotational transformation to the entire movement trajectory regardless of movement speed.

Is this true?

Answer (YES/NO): NO